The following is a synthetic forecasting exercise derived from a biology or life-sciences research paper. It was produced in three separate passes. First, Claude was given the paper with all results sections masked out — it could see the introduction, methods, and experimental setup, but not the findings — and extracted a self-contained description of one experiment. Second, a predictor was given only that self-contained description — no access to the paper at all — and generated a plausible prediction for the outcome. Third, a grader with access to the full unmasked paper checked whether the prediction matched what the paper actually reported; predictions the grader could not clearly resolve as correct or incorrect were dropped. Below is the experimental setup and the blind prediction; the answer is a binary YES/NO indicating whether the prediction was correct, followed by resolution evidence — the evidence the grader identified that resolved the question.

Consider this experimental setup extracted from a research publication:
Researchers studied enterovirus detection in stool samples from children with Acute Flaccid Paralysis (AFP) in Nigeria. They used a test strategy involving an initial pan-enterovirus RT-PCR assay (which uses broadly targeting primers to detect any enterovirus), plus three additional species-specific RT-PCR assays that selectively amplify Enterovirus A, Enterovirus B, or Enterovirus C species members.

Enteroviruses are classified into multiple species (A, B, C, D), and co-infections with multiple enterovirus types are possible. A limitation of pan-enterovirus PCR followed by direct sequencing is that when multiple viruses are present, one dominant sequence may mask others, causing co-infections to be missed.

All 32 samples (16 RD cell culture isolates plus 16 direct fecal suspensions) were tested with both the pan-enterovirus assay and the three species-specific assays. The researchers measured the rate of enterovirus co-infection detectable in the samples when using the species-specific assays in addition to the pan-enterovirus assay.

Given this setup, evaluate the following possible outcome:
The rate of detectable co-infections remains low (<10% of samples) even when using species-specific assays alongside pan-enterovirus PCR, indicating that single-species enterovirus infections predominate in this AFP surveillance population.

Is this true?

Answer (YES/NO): NO